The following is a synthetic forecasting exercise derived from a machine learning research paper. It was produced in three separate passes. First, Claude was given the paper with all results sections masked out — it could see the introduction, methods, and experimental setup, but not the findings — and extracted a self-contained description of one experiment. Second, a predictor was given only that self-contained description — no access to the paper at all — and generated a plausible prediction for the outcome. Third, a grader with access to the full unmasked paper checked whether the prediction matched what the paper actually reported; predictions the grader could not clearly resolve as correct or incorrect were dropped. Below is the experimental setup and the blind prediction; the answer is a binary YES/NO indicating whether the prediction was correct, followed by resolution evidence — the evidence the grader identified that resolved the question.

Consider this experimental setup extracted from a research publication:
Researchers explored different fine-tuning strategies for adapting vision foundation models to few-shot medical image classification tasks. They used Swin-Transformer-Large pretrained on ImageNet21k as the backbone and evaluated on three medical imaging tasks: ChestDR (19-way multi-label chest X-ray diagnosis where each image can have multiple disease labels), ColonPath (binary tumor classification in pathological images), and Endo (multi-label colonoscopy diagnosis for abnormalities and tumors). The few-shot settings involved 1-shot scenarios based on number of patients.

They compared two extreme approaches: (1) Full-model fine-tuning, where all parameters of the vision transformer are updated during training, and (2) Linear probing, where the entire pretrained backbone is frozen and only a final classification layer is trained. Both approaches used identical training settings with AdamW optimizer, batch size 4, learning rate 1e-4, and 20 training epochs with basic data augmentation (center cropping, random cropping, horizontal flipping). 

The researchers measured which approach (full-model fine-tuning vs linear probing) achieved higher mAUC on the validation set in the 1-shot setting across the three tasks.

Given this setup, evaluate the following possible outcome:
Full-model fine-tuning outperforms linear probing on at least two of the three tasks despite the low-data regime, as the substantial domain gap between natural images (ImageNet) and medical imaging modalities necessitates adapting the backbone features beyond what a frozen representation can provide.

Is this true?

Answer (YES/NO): YES